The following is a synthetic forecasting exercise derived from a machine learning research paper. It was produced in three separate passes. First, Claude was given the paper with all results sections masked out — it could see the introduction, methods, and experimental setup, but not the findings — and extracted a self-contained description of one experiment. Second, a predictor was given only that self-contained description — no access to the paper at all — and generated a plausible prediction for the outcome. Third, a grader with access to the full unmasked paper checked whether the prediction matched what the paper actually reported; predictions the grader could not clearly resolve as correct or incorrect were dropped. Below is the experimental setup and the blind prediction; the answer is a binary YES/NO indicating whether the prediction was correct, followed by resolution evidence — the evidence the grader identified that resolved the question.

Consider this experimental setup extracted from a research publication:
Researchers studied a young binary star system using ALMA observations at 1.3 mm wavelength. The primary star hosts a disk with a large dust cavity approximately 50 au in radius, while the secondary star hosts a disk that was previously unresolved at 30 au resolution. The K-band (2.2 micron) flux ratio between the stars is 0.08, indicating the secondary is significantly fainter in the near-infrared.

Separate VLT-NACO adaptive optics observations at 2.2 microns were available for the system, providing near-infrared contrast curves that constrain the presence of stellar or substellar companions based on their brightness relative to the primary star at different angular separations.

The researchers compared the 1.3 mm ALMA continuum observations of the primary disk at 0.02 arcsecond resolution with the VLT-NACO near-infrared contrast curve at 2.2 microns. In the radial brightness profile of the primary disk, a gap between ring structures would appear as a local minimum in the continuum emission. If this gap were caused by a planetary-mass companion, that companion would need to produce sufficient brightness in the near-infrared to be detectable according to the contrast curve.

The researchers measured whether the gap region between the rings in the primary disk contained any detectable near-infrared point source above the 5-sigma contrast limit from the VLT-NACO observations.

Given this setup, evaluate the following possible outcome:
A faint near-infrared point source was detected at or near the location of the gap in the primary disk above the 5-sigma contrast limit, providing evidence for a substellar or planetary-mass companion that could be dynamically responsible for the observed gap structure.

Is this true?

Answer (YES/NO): NO